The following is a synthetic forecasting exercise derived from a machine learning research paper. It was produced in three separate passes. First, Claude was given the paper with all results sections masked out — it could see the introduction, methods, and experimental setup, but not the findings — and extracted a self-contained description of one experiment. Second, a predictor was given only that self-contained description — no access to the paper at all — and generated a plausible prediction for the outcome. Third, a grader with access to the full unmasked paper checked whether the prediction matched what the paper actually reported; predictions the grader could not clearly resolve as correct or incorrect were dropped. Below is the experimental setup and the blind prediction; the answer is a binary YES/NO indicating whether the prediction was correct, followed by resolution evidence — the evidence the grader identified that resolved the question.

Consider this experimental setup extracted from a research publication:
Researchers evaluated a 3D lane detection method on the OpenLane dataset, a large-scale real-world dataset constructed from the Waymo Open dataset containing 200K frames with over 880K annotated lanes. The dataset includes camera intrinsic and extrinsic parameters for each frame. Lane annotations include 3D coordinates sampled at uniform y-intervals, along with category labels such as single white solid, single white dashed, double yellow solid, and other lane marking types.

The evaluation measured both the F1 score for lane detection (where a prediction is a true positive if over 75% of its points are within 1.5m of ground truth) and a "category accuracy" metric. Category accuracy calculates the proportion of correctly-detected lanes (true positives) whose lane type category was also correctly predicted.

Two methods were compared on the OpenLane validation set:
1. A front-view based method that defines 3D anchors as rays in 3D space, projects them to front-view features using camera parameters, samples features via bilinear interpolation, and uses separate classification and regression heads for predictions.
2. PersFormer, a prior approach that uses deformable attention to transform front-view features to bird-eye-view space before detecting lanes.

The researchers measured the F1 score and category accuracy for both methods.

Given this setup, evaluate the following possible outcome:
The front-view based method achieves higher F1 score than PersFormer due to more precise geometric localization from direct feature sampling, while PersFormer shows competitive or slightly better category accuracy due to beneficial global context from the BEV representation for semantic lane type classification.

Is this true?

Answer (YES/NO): YES